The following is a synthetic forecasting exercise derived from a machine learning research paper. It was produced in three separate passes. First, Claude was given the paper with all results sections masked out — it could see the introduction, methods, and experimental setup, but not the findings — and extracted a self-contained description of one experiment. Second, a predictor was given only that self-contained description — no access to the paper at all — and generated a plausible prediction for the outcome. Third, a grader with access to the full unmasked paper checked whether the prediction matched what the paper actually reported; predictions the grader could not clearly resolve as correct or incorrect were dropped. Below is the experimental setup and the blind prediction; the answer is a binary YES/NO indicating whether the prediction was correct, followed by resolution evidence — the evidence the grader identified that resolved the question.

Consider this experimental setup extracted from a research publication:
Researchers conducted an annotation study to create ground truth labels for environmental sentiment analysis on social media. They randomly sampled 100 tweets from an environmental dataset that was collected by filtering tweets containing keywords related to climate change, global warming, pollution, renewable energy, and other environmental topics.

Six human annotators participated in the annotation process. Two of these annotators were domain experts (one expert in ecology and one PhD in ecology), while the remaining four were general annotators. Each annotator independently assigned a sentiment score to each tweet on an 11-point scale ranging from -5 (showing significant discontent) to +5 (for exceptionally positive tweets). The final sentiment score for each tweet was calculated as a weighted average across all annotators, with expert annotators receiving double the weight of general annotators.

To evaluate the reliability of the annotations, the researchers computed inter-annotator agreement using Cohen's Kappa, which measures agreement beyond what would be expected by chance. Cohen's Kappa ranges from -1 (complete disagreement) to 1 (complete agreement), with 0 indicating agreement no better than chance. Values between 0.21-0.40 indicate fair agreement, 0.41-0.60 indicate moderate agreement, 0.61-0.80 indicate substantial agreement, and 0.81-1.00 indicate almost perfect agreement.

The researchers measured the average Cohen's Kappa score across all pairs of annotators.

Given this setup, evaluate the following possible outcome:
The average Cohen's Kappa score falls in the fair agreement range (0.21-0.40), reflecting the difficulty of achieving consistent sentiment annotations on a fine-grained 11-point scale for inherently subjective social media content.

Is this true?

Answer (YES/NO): NO